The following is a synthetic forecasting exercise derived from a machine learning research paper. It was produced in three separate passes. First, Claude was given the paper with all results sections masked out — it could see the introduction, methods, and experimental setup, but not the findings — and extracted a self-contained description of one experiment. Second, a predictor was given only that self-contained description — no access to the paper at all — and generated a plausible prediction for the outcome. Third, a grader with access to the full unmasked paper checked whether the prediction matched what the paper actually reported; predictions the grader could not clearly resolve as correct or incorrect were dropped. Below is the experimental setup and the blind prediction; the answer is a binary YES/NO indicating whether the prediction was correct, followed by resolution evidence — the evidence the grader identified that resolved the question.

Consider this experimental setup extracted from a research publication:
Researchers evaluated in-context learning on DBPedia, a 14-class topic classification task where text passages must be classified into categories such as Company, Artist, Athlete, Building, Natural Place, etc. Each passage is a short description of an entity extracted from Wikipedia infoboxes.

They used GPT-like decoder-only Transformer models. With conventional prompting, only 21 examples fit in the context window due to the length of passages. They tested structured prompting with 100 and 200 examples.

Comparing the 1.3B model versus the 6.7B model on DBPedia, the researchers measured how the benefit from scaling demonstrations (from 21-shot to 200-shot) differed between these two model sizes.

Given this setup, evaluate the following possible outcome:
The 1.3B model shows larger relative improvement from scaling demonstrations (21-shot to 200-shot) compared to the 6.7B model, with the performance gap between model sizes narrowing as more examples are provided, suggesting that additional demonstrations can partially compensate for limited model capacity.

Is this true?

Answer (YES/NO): NO